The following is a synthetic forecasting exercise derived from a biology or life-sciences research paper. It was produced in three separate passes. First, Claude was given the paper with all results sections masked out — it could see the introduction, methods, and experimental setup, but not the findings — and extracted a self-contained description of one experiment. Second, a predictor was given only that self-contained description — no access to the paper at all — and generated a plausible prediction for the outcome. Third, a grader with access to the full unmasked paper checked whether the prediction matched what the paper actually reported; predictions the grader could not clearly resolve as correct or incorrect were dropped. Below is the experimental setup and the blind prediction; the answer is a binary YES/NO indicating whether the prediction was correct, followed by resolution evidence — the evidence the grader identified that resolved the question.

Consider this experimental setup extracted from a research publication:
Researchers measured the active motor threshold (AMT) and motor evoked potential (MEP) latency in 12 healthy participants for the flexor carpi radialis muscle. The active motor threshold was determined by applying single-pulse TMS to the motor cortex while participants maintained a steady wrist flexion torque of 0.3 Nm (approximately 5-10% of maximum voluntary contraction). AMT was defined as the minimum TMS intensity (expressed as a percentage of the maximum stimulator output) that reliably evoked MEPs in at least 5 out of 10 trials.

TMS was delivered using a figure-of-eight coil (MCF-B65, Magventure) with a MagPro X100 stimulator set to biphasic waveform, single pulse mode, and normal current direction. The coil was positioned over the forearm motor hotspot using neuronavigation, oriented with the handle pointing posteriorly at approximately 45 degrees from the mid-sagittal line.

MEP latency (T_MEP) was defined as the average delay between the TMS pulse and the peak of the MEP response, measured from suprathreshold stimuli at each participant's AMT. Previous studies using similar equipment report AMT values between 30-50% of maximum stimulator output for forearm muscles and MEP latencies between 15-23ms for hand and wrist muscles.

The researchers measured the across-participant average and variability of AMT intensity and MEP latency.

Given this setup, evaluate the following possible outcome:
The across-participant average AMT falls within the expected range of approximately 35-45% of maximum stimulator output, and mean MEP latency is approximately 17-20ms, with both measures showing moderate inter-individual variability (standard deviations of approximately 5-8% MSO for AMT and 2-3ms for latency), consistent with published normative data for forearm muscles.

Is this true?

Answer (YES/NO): NO